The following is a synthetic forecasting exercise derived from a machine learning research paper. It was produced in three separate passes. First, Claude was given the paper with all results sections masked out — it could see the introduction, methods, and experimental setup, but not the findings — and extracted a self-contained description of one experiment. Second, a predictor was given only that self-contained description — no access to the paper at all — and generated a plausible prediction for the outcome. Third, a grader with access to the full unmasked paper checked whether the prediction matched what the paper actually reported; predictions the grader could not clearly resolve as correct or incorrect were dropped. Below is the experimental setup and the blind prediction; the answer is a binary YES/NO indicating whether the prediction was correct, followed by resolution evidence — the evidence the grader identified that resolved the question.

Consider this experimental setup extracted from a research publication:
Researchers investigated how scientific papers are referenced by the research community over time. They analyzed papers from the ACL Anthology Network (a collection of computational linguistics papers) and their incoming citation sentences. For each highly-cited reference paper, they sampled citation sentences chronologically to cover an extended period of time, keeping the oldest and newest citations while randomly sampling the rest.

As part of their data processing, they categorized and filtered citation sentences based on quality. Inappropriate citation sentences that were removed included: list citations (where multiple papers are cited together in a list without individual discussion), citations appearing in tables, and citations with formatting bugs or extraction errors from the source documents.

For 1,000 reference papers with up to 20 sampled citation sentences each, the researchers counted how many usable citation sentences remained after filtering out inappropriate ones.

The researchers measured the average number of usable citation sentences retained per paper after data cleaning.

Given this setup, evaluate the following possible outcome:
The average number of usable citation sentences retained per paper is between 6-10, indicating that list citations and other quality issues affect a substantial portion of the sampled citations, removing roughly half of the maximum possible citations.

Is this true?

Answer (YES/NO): NO